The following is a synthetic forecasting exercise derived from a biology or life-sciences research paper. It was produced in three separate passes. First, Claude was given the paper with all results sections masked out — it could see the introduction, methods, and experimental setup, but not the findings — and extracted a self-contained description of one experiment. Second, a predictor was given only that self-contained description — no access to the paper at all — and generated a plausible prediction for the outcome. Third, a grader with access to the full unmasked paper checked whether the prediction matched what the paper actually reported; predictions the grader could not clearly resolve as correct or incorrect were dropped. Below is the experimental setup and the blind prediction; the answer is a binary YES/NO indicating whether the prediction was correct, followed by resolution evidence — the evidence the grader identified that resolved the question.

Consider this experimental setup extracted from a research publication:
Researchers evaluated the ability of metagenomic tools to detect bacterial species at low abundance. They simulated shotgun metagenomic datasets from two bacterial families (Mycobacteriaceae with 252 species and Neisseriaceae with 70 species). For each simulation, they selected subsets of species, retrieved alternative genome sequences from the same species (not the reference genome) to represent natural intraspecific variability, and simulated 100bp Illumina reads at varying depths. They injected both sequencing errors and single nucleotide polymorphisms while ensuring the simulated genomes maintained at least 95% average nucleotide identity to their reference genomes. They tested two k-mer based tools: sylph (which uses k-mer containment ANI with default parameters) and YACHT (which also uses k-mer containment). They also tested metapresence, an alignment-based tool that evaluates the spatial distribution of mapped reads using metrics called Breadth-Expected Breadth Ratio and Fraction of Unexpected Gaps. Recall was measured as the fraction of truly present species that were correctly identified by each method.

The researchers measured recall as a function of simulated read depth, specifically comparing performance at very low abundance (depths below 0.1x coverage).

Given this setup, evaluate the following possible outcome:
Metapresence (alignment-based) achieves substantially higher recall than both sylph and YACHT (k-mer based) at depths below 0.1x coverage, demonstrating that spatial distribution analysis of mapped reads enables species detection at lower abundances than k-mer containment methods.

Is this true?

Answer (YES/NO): YES